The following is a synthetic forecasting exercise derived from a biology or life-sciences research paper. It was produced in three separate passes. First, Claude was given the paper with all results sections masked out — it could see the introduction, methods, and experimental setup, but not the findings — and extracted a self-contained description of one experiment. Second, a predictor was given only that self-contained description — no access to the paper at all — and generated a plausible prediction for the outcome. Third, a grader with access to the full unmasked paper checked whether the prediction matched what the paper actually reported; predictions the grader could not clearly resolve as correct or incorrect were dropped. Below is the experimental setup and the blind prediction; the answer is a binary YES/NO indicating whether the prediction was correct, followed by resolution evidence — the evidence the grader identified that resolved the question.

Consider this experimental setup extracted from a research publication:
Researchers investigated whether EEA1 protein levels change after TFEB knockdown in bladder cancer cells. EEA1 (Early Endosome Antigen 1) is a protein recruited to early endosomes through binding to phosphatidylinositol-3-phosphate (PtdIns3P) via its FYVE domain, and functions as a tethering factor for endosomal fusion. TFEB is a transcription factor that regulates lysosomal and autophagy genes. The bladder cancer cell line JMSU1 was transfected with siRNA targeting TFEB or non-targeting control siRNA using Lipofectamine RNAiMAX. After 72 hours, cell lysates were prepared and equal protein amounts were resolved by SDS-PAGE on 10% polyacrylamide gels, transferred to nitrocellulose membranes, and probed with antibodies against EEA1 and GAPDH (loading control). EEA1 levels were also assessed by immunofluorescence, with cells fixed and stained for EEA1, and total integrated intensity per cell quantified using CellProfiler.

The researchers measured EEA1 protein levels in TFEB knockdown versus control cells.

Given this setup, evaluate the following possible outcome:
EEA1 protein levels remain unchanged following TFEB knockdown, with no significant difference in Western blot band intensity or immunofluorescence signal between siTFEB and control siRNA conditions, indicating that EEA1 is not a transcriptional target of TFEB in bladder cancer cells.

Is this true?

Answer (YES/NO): NO